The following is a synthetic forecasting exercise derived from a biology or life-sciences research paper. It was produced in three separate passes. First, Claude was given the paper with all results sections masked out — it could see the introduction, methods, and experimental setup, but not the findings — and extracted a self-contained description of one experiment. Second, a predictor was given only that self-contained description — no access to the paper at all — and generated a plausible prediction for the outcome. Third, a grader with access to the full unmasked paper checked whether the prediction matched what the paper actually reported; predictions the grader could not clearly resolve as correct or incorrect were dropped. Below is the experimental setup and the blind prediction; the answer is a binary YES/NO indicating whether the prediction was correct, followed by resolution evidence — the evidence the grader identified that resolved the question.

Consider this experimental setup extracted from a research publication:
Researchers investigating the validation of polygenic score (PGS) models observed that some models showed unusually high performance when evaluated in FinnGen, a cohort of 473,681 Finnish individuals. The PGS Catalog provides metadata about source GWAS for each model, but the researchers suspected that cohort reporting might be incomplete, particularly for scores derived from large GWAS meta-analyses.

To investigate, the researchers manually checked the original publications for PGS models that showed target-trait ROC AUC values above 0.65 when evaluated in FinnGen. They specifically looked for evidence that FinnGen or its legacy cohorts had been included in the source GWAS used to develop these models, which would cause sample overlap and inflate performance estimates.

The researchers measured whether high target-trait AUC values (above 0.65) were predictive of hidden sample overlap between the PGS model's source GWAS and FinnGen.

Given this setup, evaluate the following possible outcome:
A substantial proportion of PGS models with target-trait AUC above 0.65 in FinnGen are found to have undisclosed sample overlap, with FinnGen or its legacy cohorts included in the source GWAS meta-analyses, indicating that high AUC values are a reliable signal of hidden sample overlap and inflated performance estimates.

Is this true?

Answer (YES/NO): YES